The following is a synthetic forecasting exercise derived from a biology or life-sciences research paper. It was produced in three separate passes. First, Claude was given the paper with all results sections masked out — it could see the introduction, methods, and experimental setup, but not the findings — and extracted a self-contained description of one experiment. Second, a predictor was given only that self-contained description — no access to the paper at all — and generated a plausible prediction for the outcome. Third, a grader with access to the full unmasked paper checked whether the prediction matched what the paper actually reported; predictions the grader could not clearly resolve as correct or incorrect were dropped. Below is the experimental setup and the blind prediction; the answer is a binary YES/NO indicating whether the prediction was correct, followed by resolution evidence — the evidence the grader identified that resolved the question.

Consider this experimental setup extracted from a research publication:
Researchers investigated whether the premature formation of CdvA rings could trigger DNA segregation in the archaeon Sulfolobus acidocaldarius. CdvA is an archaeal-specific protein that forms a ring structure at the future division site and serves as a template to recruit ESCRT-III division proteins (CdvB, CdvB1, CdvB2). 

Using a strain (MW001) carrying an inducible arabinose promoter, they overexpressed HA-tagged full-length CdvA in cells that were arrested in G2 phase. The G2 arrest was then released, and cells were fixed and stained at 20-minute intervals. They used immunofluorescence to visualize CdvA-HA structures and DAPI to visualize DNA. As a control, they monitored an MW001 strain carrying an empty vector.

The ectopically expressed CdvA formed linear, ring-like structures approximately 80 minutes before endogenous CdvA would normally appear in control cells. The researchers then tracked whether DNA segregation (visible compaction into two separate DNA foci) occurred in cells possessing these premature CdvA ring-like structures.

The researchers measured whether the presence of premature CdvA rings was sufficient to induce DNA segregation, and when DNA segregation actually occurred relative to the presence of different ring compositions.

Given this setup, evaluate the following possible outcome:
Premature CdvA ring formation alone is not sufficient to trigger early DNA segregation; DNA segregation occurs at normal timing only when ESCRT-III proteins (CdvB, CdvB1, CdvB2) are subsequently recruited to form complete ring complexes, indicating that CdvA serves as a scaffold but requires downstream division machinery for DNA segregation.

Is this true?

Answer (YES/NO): YES